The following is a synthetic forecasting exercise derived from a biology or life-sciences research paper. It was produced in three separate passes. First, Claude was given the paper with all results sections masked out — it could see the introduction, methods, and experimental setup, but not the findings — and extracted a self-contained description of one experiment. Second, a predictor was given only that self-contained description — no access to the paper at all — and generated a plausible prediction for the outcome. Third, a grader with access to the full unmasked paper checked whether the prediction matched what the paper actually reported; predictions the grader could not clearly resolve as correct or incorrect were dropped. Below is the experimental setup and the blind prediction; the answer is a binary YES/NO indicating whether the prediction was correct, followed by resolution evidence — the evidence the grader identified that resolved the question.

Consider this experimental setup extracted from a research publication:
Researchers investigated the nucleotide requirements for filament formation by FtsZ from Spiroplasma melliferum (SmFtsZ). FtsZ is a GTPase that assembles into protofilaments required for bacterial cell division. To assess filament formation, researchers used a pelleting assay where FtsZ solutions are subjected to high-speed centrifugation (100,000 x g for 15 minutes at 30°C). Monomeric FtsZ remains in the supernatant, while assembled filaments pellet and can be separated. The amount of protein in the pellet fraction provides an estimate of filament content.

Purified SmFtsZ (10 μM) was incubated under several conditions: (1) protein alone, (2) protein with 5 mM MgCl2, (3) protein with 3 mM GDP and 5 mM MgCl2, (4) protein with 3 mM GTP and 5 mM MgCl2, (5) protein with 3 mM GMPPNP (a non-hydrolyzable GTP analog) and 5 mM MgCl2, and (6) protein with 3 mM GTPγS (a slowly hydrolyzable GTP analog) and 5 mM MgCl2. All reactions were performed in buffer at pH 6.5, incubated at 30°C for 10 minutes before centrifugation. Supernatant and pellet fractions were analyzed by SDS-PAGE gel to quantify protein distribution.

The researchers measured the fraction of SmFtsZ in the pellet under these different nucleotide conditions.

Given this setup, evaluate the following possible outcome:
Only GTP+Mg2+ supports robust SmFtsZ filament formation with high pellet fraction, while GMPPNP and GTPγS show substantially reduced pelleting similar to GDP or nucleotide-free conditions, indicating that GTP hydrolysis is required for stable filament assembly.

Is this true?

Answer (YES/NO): NO